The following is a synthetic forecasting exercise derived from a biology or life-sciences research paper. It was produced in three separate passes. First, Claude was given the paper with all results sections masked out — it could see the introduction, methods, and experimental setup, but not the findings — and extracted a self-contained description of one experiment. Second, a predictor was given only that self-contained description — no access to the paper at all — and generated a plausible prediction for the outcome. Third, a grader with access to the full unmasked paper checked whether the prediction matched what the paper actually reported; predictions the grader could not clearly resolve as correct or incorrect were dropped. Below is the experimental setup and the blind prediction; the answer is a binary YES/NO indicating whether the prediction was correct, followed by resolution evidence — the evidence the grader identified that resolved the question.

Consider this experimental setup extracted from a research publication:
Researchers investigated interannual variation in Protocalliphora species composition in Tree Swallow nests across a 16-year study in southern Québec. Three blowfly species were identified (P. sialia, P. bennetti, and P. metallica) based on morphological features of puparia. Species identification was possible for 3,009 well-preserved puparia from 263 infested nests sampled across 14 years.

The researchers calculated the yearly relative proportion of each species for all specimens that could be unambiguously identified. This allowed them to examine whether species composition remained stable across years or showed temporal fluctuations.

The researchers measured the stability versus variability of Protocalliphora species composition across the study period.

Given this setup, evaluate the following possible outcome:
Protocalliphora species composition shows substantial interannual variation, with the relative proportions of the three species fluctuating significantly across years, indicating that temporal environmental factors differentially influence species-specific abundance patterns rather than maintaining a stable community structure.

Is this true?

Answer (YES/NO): YES